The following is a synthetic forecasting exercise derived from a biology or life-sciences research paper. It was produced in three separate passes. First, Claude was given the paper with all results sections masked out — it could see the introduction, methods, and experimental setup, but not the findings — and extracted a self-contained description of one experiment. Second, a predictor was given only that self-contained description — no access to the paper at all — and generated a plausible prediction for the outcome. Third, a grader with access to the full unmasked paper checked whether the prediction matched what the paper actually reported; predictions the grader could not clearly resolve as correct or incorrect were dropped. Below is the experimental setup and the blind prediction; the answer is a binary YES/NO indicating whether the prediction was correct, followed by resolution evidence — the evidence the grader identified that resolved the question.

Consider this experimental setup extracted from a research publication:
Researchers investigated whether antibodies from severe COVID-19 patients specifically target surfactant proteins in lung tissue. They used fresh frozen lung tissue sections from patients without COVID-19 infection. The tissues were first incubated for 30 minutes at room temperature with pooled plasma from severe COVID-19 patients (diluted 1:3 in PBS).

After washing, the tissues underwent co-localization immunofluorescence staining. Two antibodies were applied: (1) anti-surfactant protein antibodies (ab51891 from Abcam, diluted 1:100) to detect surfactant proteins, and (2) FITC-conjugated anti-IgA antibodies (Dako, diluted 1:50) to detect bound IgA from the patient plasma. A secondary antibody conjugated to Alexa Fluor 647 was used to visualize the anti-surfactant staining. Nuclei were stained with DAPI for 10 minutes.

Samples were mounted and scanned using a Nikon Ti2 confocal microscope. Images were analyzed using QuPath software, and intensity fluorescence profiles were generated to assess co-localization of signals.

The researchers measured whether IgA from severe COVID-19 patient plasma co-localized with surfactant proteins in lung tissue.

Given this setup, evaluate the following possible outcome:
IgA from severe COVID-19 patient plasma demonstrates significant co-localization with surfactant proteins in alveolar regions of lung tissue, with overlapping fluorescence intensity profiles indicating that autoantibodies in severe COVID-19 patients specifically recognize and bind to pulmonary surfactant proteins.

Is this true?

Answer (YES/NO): YES